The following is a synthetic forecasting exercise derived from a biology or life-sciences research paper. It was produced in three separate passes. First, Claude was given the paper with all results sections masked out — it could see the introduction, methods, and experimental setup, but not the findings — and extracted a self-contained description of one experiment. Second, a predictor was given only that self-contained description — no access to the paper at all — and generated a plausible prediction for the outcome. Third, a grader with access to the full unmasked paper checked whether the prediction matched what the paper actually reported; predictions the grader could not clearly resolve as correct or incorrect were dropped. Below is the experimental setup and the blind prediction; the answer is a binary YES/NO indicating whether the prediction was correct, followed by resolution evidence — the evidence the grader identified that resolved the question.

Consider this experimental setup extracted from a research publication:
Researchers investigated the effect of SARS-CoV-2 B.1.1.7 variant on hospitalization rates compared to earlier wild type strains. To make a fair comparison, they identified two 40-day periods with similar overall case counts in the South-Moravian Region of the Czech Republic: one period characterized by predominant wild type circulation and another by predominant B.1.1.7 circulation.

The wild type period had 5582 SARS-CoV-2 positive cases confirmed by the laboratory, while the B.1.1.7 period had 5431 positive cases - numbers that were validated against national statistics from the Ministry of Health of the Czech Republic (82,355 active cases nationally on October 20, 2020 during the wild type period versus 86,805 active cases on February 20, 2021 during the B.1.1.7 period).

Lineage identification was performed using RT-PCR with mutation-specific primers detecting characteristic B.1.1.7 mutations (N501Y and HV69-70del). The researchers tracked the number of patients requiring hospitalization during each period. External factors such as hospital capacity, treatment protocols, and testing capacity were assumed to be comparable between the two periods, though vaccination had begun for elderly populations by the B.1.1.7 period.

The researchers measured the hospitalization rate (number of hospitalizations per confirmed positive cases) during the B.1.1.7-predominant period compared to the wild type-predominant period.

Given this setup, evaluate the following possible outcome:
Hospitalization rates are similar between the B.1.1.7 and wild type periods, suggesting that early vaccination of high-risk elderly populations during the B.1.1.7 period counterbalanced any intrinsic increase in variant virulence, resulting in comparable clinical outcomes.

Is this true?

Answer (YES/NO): NO